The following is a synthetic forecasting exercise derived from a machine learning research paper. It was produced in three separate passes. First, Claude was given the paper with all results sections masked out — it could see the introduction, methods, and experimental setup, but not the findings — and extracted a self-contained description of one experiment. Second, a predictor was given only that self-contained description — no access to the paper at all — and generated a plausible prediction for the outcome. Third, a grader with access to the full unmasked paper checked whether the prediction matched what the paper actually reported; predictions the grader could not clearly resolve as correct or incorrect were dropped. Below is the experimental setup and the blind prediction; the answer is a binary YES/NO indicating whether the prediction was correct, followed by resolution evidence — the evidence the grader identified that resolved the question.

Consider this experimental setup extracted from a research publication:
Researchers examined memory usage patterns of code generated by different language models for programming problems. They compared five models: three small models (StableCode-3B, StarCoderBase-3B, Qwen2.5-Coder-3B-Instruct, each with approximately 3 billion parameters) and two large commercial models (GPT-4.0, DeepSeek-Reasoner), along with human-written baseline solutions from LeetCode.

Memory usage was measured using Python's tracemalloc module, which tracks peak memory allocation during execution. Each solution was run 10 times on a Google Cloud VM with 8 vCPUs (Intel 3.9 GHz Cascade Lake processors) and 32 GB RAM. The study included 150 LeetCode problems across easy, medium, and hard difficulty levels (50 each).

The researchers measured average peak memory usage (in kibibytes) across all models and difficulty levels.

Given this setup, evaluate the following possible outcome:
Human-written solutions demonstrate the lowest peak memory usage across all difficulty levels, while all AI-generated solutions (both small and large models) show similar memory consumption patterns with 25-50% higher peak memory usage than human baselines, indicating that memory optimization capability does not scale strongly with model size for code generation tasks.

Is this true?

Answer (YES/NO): NO